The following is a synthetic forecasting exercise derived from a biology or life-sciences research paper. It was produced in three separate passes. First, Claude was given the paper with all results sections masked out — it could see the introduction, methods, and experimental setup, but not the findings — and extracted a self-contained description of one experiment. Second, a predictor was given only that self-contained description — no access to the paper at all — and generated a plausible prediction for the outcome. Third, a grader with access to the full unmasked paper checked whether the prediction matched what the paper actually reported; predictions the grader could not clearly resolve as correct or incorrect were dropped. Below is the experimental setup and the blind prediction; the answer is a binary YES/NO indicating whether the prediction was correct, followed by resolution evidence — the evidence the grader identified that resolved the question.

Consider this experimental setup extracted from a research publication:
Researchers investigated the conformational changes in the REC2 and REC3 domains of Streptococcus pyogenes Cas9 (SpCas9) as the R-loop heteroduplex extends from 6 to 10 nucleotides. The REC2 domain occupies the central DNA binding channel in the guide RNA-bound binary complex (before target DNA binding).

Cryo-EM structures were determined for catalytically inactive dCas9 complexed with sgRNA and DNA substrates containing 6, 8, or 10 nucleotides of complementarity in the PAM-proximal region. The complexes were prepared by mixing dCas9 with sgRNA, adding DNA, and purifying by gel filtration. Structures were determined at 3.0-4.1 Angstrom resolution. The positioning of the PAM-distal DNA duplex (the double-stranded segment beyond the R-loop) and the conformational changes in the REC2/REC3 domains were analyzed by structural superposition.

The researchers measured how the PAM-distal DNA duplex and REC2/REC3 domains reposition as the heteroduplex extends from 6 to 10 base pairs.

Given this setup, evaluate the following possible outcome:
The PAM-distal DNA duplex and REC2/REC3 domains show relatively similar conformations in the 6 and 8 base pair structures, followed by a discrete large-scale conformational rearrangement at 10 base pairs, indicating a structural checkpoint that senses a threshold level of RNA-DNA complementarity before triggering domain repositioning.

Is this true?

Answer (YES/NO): NO